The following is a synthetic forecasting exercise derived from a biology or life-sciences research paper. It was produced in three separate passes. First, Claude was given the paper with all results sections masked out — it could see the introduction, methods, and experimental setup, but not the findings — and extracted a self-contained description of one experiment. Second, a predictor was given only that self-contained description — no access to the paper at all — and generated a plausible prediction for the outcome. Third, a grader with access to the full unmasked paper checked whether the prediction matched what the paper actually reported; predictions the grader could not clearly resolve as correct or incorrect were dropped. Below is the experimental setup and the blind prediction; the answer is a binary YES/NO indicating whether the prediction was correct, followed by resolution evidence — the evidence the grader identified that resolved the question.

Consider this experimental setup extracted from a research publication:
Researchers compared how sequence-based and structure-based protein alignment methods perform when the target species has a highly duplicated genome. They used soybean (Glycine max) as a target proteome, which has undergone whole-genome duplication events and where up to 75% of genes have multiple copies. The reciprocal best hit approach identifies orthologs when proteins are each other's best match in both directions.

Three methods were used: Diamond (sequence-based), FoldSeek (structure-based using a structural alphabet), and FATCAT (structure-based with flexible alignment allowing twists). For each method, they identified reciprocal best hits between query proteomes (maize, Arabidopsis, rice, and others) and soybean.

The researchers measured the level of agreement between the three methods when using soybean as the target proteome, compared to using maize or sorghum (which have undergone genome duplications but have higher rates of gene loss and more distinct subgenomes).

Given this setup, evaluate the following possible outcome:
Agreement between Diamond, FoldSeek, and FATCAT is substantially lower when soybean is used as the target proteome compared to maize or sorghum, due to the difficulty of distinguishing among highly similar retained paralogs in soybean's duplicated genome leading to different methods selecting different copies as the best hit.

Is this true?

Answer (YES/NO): YES